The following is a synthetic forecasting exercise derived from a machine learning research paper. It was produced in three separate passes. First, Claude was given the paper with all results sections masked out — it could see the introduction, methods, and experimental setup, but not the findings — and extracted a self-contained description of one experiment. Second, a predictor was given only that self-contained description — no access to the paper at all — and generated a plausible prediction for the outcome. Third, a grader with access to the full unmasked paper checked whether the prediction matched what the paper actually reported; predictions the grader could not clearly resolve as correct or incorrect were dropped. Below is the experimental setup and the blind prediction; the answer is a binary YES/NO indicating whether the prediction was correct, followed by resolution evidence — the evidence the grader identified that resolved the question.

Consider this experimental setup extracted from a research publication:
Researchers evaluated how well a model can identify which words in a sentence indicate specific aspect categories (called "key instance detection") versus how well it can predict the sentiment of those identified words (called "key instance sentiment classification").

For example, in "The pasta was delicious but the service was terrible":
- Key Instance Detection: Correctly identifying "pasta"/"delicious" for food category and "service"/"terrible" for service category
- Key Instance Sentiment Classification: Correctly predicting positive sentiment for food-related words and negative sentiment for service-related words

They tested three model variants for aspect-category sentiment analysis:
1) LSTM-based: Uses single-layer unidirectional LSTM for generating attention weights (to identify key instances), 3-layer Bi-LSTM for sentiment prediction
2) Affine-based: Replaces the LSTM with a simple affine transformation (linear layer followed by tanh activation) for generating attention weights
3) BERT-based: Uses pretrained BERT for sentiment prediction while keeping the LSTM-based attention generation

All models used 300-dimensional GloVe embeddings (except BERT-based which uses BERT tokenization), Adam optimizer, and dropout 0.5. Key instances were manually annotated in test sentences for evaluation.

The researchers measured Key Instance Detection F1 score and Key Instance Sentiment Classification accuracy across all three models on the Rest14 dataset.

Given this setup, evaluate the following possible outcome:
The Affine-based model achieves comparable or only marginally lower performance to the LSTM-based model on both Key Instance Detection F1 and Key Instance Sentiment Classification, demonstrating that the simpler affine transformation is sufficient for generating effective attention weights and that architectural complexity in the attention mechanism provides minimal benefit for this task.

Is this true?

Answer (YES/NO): NO